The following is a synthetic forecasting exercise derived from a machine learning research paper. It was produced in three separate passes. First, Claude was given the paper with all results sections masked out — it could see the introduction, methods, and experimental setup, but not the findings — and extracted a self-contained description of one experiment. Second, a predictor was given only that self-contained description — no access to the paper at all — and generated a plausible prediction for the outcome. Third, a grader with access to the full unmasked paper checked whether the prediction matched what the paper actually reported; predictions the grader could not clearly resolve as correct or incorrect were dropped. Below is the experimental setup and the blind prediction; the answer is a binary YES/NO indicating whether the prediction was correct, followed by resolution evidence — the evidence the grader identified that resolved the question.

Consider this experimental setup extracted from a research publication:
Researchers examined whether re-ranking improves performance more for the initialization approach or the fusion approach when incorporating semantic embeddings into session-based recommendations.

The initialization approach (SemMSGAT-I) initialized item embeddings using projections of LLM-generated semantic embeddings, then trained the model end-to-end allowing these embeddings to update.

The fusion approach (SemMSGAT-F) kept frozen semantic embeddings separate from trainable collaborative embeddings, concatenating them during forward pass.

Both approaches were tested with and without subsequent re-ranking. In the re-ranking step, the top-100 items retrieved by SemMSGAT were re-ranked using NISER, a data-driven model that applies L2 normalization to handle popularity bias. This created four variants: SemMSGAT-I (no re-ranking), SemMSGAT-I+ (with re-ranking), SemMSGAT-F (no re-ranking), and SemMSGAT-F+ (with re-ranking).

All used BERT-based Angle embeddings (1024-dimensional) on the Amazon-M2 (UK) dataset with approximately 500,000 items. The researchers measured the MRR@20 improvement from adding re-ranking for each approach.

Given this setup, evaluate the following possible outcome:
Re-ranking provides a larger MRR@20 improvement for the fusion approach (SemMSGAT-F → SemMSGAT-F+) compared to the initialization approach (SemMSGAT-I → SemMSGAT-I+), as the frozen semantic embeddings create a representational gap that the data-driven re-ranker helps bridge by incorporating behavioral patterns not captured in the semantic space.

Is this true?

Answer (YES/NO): NO